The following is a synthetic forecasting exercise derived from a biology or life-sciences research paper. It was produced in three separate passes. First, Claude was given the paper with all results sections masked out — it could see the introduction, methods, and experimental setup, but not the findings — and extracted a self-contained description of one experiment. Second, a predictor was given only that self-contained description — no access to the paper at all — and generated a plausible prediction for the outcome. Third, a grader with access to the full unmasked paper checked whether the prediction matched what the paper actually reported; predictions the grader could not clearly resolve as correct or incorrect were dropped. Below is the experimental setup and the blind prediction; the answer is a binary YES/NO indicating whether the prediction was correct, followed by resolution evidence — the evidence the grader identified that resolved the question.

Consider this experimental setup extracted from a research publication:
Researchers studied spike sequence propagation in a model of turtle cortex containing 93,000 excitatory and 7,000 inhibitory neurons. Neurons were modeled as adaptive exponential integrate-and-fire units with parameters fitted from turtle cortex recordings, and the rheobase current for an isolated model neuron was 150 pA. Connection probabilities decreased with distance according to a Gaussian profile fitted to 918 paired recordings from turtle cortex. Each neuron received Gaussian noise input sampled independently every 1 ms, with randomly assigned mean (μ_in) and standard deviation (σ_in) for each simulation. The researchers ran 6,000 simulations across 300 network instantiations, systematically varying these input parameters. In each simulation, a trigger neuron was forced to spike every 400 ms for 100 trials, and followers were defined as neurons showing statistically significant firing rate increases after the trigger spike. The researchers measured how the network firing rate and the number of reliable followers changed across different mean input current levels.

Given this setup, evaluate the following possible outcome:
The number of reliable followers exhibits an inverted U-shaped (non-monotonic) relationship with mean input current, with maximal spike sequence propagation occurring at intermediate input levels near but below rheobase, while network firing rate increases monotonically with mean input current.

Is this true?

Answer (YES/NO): NO